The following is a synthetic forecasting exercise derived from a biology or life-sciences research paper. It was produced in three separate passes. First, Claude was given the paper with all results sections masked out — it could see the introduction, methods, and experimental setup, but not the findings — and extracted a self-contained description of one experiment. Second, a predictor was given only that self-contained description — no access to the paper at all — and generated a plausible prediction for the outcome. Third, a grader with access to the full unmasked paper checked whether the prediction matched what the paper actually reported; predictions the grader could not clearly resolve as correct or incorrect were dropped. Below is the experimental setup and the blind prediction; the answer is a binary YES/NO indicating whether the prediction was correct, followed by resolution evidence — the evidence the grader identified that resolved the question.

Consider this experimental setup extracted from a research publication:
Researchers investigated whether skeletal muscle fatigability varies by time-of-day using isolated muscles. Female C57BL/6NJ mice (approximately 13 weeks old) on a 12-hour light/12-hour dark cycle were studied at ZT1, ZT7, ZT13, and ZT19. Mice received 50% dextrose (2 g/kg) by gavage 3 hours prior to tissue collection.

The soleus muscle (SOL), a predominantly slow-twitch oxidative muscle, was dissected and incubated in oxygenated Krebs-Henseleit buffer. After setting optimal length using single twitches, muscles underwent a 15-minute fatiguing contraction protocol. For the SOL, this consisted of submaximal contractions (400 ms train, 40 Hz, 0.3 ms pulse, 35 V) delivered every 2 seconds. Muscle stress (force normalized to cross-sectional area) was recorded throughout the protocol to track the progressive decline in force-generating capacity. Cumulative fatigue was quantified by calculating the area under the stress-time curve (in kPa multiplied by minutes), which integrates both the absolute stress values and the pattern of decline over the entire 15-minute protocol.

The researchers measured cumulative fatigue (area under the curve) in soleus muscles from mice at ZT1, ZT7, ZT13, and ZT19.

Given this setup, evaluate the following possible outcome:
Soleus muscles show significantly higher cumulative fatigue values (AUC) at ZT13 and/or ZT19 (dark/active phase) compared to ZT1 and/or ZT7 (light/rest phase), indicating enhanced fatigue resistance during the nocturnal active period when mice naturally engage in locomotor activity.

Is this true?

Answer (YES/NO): NO